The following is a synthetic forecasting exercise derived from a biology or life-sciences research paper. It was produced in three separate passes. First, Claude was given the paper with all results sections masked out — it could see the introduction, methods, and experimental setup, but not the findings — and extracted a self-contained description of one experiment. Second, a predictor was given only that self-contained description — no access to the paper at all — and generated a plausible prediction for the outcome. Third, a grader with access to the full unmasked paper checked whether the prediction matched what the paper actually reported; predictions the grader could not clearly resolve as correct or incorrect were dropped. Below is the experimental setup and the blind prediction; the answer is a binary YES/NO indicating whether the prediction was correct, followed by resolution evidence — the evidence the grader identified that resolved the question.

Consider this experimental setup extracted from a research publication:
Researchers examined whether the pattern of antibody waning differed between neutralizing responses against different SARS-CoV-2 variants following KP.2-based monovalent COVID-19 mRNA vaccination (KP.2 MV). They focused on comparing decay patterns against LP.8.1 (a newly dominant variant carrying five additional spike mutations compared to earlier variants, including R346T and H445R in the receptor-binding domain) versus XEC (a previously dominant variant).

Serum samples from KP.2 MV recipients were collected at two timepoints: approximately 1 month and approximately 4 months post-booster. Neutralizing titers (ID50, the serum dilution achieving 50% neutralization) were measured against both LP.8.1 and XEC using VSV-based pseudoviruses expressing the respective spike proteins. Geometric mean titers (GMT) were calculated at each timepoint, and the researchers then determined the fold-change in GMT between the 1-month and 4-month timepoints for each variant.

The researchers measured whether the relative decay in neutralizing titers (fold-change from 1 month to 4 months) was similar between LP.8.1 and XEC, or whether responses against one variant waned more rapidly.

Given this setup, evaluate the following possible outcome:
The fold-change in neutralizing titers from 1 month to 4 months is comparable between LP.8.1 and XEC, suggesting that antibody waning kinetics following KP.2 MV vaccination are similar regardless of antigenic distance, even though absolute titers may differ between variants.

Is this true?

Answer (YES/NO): YES